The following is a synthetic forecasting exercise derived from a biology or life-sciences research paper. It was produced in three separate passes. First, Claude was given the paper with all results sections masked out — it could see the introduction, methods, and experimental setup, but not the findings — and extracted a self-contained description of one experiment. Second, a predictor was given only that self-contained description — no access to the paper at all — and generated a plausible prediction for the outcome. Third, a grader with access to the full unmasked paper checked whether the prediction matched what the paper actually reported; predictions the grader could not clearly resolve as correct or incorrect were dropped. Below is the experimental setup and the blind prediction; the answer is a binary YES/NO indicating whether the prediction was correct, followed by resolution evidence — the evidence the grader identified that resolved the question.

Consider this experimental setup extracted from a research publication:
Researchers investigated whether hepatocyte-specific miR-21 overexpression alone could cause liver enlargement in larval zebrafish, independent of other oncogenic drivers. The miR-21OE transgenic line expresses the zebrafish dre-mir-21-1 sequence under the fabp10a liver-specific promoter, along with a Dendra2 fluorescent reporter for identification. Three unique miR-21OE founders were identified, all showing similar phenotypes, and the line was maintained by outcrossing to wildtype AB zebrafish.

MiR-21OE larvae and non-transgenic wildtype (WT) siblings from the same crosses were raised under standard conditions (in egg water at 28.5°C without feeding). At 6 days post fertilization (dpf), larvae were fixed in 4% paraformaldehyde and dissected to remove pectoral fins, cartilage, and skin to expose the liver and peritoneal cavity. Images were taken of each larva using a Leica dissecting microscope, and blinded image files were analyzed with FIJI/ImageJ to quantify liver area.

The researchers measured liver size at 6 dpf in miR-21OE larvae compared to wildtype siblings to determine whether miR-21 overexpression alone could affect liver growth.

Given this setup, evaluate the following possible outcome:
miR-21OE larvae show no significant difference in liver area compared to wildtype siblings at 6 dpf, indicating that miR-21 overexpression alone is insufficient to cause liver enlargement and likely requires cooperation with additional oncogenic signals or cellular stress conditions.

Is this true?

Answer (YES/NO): NO